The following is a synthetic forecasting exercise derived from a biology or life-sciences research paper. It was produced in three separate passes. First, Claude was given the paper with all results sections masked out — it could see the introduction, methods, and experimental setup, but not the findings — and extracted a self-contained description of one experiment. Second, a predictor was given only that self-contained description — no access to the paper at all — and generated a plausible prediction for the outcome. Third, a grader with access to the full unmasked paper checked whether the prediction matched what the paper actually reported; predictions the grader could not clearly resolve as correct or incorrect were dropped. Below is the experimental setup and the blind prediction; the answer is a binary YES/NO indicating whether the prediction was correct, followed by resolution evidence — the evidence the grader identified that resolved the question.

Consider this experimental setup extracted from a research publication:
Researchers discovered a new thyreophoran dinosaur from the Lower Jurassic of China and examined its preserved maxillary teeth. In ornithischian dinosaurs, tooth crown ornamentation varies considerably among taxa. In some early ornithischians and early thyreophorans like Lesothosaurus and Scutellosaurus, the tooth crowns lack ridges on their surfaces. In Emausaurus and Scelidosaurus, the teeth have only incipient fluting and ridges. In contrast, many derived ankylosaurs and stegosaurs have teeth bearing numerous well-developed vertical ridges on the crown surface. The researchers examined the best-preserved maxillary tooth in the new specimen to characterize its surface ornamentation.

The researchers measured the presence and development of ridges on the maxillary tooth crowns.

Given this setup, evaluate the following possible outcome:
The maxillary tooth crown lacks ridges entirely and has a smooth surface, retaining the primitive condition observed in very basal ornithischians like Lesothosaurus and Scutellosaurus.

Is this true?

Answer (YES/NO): NO